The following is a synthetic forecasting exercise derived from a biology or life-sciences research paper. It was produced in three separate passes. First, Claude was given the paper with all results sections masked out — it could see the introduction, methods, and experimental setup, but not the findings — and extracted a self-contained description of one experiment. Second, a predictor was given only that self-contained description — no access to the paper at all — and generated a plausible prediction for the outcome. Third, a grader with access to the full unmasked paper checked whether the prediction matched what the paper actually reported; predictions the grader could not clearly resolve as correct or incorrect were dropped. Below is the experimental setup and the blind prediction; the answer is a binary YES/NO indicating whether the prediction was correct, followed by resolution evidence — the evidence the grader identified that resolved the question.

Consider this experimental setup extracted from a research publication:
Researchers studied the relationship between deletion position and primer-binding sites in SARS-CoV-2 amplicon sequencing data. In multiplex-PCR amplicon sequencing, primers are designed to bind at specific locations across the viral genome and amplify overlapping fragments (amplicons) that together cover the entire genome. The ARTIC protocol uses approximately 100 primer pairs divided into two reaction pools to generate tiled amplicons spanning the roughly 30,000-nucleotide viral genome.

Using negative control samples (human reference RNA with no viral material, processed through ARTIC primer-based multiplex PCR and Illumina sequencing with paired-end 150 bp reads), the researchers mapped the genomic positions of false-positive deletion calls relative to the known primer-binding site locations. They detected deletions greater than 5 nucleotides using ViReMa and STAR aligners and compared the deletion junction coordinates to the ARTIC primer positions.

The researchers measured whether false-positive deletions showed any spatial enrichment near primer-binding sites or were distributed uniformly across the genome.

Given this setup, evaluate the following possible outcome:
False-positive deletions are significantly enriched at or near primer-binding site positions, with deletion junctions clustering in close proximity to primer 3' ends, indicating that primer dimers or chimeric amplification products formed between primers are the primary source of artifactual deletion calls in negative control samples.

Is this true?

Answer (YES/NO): YES